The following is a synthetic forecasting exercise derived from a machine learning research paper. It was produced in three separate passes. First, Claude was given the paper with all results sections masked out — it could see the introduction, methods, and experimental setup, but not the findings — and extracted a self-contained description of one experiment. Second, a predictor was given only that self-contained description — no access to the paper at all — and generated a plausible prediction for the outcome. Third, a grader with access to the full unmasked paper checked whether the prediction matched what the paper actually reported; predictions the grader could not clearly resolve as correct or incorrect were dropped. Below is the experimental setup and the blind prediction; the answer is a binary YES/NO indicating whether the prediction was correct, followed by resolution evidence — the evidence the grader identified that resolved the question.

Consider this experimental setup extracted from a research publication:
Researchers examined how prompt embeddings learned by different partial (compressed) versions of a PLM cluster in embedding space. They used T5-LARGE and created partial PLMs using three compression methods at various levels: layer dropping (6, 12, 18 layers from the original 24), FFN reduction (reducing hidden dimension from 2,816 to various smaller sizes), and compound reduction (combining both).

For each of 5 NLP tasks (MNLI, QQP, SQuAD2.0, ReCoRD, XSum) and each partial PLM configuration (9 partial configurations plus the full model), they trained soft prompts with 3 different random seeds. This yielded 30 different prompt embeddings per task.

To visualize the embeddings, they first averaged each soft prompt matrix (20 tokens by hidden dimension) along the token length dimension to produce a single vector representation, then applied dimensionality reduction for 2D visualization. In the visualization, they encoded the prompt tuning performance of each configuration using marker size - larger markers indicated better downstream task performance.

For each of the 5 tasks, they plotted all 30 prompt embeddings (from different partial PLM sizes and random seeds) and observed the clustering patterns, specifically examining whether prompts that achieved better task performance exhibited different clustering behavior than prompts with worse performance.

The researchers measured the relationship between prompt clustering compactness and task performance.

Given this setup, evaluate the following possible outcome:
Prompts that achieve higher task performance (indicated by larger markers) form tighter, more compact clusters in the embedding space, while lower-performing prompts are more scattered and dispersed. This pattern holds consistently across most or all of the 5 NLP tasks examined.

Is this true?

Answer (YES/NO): YES